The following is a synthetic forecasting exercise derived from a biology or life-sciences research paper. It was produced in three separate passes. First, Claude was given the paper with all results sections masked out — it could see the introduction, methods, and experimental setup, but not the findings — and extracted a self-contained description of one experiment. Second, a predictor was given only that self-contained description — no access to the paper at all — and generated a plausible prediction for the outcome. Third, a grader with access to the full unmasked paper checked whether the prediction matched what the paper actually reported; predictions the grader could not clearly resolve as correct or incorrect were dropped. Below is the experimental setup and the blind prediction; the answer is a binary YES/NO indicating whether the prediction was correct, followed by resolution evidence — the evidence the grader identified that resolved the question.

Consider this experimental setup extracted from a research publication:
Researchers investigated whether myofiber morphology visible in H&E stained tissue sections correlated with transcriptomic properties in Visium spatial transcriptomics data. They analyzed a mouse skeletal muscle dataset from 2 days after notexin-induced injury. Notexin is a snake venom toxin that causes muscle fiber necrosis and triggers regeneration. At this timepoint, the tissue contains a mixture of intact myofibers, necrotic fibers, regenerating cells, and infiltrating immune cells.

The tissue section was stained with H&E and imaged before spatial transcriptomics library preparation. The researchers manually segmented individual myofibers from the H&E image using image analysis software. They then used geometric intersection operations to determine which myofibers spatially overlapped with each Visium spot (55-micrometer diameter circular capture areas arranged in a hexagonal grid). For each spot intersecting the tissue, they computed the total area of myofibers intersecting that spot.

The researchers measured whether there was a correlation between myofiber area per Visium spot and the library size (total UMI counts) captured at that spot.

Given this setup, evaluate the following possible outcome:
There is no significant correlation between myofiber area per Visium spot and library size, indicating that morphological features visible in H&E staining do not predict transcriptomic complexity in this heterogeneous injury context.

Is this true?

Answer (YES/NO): NO